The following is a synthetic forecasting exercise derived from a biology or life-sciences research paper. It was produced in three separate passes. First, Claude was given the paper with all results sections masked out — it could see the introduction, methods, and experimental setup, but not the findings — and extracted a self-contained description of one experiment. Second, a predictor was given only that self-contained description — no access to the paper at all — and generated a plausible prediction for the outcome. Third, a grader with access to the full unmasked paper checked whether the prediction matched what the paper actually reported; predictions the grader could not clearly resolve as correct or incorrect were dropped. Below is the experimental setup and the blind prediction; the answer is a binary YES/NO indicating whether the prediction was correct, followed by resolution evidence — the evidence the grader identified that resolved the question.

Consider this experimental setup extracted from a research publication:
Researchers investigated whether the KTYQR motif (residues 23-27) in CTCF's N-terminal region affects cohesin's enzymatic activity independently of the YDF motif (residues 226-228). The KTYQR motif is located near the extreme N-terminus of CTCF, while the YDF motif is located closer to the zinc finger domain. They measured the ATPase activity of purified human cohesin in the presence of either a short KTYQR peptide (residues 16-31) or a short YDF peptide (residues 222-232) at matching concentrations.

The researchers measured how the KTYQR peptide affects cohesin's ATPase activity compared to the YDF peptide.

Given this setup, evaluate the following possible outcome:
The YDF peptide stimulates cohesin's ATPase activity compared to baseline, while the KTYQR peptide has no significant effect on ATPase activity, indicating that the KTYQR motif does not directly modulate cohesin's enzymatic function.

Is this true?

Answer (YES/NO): NO